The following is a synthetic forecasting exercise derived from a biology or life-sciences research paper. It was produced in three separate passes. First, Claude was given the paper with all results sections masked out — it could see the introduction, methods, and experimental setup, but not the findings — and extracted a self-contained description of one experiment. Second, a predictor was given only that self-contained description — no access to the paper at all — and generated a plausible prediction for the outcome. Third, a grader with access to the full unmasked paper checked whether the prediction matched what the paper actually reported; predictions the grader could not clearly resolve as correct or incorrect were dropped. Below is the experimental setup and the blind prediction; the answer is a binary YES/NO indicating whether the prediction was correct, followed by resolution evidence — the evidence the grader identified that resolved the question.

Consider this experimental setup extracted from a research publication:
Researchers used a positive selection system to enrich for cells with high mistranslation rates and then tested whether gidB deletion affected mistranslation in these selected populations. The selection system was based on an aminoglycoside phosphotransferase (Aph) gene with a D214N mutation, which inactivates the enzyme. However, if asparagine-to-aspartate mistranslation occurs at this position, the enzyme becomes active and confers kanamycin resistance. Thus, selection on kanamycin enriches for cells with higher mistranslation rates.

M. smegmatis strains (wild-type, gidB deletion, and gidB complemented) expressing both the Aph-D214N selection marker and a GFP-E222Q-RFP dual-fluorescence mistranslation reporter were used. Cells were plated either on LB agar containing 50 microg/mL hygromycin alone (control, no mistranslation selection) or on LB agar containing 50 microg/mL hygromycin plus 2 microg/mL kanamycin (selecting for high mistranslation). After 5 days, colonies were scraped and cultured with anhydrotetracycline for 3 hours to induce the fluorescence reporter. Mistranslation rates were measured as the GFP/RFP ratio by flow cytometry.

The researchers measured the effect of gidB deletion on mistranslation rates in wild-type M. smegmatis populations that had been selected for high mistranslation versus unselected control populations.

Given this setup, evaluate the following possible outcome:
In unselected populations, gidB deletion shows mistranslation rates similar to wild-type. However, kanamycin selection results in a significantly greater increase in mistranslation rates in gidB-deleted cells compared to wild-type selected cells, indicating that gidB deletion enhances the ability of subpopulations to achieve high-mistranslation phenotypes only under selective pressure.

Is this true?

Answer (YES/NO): NO